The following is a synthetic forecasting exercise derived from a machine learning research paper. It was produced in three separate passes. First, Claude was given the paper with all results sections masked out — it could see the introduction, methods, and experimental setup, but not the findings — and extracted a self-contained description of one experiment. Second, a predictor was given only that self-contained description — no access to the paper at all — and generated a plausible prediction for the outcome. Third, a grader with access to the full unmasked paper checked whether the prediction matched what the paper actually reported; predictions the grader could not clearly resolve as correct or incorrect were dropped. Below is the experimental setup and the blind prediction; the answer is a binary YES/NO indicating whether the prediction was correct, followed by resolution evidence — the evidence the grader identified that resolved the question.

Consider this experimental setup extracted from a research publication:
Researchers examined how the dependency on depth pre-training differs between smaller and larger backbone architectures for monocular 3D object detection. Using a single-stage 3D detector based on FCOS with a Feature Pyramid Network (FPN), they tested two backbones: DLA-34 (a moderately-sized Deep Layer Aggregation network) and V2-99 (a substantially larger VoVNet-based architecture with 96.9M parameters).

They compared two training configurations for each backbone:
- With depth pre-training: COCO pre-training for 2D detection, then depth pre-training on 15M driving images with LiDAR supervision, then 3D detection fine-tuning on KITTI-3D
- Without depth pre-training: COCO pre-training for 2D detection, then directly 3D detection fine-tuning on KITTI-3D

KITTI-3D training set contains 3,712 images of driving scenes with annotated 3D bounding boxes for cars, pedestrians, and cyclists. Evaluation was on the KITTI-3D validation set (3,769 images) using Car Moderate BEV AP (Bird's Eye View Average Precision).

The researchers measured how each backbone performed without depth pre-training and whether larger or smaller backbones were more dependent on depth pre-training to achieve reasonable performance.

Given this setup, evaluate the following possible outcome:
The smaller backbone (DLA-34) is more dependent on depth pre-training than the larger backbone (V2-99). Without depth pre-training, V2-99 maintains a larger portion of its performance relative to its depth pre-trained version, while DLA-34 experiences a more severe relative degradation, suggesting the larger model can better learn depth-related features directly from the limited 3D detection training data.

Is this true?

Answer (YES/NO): NO